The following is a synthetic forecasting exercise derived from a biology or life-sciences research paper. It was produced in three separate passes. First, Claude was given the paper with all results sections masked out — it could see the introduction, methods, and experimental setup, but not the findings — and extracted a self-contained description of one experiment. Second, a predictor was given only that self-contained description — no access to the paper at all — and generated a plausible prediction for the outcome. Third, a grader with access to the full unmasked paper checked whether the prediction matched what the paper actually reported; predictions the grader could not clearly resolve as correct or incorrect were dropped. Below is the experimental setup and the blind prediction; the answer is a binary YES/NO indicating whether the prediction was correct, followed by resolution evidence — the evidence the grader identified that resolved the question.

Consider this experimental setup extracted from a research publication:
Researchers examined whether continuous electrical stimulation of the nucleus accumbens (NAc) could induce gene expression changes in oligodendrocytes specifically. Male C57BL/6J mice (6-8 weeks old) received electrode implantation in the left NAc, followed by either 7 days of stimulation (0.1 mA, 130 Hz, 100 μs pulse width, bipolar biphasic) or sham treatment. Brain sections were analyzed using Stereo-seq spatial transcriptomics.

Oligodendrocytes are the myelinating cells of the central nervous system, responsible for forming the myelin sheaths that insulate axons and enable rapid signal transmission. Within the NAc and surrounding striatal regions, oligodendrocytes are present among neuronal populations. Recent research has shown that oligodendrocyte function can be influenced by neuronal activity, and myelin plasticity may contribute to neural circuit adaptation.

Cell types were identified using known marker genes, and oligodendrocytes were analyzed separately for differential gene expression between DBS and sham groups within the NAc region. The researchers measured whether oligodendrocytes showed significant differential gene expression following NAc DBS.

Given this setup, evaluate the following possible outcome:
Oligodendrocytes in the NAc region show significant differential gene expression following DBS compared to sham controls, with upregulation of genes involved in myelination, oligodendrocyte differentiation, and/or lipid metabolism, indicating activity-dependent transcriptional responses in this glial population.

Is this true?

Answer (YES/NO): NO